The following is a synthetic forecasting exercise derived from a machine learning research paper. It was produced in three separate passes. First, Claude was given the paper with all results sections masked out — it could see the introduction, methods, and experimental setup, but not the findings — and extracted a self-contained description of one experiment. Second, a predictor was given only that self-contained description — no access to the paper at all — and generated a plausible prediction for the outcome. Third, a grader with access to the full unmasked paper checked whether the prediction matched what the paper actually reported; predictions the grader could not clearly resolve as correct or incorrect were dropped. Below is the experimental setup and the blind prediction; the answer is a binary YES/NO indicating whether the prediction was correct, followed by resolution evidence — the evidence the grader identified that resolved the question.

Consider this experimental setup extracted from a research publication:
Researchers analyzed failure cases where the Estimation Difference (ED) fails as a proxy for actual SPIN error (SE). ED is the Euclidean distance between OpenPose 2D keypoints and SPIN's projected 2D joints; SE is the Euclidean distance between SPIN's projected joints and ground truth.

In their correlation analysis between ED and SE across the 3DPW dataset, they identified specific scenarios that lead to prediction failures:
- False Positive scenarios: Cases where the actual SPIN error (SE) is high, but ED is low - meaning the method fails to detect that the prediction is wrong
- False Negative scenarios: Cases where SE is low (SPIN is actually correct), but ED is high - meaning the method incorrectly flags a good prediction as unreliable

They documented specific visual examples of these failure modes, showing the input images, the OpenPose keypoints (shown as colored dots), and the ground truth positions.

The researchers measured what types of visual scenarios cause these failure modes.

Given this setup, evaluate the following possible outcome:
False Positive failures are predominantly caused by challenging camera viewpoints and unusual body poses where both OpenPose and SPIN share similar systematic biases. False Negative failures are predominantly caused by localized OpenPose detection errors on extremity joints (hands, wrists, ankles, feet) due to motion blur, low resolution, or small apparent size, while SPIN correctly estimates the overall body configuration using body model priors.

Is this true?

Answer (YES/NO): NO